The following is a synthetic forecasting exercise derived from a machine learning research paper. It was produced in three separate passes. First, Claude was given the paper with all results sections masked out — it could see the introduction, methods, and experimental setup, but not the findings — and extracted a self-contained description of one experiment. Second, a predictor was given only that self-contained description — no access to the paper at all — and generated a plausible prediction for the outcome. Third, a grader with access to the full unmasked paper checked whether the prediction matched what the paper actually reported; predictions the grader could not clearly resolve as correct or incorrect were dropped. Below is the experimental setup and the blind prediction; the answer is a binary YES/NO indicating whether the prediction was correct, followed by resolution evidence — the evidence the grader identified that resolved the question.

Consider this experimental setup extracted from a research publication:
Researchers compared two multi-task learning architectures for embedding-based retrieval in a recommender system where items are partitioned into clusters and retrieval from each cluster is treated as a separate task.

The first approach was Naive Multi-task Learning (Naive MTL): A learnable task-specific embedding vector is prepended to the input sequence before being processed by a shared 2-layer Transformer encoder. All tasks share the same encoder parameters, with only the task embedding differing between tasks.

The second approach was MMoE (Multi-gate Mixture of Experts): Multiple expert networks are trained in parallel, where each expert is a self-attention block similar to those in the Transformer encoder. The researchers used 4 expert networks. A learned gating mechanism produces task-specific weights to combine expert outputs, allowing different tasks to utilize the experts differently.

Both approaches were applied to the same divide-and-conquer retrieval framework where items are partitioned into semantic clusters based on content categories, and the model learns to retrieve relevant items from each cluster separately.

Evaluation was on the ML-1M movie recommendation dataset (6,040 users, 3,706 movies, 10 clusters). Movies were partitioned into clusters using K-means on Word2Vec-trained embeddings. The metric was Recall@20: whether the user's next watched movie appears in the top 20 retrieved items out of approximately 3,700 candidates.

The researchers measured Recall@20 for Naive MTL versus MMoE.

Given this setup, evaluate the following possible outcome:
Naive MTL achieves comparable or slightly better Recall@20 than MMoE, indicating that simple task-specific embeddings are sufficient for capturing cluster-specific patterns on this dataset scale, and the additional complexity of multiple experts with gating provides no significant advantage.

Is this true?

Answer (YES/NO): NO